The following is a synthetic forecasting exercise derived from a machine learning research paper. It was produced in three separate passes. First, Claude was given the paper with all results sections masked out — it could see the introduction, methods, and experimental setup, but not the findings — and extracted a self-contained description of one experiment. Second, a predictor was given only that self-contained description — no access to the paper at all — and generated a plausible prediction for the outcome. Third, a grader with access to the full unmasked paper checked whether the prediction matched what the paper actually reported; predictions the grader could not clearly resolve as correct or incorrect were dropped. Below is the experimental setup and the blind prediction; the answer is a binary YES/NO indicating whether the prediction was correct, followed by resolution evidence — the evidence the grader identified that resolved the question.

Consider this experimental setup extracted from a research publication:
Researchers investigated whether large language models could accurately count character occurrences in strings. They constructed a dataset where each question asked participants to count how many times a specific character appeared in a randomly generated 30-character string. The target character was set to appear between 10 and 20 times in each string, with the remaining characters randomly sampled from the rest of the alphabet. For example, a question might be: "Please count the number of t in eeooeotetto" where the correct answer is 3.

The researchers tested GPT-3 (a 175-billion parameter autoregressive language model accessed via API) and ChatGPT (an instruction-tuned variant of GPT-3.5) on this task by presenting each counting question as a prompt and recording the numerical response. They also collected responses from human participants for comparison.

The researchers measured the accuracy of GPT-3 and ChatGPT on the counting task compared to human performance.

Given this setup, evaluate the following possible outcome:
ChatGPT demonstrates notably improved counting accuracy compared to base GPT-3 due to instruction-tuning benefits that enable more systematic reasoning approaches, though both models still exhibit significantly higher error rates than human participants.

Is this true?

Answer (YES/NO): NO